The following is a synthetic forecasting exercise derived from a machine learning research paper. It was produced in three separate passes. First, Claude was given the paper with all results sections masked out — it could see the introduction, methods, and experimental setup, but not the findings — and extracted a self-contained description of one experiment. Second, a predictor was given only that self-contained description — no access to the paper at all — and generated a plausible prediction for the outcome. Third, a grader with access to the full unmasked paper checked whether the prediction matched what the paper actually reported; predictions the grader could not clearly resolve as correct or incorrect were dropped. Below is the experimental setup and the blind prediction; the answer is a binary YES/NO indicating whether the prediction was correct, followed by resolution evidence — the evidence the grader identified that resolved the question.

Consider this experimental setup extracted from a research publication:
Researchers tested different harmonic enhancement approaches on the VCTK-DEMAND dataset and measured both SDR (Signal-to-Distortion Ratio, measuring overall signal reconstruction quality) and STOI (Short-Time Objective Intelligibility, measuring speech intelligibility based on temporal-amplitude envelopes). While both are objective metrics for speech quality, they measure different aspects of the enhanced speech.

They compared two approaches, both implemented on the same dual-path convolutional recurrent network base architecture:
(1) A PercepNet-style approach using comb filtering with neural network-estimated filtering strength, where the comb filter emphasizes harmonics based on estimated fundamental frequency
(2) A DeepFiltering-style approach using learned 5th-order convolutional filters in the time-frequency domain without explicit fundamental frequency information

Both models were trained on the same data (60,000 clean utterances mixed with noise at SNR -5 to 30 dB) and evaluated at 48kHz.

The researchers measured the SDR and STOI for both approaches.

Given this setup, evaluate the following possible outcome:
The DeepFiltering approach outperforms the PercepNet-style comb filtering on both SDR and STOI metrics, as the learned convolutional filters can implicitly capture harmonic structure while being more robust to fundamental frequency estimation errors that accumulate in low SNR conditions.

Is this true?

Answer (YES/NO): NO